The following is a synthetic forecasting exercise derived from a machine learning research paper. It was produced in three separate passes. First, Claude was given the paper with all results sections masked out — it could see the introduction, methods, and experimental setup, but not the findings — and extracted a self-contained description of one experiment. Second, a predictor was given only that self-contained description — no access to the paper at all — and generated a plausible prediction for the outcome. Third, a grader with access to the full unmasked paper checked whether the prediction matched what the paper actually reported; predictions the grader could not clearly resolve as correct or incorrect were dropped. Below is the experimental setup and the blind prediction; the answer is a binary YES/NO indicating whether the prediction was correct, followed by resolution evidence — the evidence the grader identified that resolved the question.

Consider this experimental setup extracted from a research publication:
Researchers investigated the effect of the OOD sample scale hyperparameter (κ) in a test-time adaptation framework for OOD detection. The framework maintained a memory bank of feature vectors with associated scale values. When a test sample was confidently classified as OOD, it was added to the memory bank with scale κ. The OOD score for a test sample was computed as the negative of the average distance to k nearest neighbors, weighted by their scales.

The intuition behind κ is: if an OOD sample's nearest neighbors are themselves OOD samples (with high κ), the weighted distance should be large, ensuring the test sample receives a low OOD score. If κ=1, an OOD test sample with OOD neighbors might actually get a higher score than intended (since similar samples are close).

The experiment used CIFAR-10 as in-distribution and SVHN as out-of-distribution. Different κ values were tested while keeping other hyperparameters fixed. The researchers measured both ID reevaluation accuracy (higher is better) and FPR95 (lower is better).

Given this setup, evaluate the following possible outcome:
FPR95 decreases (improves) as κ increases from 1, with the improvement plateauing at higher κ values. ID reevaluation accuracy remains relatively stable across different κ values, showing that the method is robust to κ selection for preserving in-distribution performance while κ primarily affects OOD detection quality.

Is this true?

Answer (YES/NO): NO